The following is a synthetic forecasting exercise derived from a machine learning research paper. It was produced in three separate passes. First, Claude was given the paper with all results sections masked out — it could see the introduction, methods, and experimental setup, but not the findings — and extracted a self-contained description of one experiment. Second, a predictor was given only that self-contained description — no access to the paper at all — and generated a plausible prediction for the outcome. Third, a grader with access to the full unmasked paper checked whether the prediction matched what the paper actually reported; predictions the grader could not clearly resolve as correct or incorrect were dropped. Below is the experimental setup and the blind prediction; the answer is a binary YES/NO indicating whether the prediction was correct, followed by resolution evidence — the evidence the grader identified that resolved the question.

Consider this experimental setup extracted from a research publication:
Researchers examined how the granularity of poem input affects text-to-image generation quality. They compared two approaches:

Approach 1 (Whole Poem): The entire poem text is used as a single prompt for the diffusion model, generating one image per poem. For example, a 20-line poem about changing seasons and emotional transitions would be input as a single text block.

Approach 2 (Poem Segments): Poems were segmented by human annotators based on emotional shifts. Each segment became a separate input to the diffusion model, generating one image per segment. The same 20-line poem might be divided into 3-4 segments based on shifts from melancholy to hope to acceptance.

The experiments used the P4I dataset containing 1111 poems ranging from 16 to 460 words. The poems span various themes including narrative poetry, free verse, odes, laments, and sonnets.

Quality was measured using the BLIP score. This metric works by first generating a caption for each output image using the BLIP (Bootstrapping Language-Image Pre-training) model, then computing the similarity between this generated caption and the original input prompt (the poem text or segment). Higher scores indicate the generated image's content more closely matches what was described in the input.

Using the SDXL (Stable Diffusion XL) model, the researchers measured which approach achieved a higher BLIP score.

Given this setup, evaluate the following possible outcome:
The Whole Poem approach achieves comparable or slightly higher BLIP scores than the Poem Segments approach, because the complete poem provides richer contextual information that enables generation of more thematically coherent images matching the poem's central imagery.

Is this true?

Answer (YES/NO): NO